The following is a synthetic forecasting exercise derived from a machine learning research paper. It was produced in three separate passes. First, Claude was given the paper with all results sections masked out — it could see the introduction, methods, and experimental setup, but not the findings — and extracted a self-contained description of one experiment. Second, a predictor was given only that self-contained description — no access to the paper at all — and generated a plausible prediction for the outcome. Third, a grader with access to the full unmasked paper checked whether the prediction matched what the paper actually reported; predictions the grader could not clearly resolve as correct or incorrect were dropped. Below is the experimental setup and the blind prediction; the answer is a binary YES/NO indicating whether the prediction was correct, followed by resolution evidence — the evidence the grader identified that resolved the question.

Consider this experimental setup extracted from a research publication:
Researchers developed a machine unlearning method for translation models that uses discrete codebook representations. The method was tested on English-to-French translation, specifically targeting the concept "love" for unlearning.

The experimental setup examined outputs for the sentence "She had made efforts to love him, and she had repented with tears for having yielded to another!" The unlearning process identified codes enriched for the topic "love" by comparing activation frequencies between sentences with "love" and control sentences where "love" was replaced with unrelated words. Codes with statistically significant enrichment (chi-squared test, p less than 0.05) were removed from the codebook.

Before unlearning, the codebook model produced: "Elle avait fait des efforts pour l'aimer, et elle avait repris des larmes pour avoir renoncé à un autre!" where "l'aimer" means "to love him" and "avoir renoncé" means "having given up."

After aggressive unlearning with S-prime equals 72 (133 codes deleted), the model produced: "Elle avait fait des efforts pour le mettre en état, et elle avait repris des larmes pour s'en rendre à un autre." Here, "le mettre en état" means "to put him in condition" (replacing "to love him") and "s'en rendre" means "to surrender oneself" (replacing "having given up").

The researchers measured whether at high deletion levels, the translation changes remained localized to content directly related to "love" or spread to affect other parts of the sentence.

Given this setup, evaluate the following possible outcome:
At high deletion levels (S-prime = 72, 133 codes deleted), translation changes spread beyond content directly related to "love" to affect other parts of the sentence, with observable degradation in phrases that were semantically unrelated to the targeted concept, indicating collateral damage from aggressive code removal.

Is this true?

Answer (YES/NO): YES